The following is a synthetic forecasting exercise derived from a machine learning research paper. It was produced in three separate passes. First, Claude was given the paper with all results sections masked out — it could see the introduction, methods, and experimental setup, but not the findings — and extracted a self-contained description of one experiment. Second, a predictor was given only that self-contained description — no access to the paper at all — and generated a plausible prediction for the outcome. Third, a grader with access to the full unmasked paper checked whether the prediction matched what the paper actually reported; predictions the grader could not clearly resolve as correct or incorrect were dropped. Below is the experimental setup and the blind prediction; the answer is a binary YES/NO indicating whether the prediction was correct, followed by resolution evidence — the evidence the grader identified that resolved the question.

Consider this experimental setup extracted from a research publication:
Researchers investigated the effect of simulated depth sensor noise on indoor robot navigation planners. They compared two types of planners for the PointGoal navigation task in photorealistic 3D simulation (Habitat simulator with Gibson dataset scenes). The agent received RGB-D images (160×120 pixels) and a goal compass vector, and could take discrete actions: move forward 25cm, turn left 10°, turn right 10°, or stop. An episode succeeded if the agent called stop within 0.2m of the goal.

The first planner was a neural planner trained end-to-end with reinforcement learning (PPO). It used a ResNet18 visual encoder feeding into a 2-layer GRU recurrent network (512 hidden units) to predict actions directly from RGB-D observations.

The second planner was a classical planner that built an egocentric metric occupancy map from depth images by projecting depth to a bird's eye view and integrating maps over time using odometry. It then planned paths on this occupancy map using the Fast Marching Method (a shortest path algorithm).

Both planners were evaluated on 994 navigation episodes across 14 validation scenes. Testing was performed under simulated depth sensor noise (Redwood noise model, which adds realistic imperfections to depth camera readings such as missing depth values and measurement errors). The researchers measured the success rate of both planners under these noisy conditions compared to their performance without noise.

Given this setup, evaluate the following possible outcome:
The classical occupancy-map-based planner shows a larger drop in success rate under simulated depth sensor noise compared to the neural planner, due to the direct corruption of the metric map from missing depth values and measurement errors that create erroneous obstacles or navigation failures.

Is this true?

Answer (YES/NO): YES